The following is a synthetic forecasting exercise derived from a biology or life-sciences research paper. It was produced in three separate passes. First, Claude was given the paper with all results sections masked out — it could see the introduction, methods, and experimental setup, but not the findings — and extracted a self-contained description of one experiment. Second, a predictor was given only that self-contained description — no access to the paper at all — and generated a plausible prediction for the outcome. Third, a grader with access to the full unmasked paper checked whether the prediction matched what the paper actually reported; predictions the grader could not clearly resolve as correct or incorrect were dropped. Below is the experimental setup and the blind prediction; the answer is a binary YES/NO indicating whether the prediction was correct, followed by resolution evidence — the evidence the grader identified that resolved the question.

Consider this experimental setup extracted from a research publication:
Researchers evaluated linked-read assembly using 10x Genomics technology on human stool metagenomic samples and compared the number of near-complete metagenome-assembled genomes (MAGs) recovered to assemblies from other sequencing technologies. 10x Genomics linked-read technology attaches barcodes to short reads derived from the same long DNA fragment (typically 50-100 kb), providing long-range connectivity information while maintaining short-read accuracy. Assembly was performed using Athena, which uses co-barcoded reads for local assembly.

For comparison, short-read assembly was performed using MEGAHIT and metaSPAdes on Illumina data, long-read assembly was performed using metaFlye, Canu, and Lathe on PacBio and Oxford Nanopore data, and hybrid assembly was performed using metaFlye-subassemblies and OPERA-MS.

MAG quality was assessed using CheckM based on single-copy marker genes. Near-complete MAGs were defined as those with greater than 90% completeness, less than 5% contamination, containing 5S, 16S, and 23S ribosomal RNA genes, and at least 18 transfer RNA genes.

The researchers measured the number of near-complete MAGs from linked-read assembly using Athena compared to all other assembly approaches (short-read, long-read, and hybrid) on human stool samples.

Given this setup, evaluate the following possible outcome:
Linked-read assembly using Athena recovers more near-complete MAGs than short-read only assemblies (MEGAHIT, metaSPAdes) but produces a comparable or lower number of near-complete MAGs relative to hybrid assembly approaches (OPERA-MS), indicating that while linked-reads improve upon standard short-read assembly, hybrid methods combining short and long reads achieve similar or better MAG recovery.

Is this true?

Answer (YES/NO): NO